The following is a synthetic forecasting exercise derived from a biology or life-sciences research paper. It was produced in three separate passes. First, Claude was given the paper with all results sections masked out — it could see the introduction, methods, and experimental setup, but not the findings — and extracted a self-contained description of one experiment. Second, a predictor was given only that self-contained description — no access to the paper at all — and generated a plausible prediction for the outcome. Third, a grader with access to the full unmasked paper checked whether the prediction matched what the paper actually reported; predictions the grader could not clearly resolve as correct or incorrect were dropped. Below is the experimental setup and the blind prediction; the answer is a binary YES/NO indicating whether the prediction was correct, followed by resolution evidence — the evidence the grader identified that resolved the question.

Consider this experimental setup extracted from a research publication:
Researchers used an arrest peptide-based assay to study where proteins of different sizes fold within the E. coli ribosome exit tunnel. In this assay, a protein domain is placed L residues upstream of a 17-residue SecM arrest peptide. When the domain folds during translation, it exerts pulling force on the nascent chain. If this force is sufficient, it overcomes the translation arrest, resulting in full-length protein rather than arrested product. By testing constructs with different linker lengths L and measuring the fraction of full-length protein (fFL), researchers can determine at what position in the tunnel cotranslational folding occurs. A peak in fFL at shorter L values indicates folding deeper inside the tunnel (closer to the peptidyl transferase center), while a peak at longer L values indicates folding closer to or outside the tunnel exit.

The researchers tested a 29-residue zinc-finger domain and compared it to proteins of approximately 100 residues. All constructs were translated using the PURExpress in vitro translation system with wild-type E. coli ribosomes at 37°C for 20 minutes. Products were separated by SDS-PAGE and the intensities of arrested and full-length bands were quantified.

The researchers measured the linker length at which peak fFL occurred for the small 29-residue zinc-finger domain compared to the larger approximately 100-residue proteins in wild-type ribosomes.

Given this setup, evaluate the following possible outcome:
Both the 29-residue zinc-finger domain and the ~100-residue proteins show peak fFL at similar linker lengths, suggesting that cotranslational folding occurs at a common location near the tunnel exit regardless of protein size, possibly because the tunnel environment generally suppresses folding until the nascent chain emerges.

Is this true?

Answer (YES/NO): NO